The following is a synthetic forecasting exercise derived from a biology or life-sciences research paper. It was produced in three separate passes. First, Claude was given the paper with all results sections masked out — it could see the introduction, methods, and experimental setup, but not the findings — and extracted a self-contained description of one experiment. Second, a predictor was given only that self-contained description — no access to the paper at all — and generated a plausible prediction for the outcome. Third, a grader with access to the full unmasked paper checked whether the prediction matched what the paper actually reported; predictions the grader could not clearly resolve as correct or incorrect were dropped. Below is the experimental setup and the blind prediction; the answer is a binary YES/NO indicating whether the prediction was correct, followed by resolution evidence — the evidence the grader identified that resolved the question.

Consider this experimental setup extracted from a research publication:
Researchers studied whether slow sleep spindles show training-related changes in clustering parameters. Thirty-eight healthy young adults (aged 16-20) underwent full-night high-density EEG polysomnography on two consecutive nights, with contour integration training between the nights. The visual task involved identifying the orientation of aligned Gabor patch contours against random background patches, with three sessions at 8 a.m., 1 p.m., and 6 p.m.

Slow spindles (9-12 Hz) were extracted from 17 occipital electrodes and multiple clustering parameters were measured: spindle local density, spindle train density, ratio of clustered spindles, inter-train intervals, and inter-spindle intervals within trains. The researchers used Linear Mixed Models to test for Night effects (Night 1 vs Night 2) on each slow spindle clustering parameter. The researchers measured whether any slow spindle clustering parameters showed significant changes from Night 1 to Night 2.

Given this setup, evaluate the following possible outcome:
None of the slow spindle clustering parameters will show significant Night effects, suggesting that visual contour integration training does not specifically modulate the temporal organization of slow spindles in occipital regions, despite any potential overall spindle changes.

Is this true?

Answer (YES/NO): YES